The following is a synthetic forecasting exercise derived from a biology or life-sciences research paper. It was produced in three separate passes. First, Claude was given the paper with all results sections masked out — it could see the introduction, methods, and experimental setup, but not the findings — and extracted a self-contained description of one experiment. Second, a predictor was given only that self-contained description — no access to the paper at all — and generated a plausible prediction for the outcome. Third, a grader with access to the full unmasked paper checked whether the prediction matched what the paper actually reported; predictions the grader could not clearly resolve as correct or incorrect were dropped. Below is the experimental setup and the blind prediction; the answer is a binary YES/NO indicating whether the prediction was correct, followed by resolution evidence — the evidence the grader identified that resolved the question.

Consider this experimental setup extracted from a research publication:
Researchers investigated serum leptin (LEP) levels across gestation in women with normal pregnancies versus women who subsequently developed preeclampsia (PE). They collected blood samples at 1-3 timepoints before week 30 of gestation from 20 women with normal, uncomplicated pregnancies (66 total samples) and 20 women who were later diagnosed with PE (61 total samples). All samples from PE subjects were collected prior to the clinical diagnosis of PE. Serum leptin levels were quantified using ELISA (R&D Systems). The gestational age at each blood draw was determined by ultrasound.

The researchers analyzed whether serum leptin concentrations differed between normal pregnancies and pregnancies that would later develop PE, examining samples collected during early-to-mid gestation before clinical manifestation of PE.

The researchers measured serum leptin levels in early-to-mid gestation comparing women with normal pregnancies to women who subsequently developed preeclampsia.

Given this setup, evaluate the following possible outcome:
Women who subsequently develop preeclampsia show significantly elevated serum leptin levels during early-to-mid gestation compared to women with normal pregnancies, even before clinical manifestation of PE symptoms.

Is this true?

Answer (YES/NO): YES